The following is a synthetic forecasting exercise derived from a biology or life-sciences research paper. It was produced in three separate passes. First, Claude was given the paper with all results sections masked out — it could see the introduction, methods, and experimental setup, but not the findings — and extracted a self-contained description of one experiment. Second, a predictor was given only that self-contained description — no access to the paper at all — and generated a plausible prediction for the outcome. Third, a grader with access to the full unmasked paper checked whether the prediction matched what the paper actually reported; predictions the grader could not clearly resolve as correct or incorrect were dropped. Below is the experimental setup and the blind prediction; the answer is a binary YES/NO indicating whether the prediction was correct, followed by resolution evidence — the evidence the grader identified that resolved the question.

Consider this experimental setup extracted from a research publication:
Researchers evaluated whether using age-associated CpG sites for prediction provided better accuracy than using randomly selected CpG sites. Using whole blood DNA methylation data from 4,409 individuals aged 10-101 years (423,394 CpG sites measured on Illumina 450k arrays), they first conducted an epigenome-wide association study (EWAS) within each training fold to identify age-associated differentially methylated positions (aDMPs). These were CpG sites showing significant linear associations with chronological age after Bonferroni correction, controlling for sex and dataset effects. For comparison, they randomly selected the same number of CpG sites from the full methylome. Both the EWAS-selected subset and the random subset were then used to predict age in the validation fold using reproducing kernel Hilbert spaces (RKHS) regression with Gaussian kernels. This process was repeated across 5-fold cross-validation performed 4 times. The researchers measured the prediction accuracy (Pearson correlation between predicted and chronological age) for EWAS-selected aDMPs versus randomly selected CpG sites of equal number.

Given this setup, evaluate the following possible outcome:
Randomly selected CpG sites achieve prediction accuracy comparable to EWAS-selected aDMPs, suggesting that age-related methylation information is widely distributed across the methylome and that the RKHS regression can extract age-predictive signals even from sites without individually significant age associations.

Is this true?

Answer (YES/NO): NO